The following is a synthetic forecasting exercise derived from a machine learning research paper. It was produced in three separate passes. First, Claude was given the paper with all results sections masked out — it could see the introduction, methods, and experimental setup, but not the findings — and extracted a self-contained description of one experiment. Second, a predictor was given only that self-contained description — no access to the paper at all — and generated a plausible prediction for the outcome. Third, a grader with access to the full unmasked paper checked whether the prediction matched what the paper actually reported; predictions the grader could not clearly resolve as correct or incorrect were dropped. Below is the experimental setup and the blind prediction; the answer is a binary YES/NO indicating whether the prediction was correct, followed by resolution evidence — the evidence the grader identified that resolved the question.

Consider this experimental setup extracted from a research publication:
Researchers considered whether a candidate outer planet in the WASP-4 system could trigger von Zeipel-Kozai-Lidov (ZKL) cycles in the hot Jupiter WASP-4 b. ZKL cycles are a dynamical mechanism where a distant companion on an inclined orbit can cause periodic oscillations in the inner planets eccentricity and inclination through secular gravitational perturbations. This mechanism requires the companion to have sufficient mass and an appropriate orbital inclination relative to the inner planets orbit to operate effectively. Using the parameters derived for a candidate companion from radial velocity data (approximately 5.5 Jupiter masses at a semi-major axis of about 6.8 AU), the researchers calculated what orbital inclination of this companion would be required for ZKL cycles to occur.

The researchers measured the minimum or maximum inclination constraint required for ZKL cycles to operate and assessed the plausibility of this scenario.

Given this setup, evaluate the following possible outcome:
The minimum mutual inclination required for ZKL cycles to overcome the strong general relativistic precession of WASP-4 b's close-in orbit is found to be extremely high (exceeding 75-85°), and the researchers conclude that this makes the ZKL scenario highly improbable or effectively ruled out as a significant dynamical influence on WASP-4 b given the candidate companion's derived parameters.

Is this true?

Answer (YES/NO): NO